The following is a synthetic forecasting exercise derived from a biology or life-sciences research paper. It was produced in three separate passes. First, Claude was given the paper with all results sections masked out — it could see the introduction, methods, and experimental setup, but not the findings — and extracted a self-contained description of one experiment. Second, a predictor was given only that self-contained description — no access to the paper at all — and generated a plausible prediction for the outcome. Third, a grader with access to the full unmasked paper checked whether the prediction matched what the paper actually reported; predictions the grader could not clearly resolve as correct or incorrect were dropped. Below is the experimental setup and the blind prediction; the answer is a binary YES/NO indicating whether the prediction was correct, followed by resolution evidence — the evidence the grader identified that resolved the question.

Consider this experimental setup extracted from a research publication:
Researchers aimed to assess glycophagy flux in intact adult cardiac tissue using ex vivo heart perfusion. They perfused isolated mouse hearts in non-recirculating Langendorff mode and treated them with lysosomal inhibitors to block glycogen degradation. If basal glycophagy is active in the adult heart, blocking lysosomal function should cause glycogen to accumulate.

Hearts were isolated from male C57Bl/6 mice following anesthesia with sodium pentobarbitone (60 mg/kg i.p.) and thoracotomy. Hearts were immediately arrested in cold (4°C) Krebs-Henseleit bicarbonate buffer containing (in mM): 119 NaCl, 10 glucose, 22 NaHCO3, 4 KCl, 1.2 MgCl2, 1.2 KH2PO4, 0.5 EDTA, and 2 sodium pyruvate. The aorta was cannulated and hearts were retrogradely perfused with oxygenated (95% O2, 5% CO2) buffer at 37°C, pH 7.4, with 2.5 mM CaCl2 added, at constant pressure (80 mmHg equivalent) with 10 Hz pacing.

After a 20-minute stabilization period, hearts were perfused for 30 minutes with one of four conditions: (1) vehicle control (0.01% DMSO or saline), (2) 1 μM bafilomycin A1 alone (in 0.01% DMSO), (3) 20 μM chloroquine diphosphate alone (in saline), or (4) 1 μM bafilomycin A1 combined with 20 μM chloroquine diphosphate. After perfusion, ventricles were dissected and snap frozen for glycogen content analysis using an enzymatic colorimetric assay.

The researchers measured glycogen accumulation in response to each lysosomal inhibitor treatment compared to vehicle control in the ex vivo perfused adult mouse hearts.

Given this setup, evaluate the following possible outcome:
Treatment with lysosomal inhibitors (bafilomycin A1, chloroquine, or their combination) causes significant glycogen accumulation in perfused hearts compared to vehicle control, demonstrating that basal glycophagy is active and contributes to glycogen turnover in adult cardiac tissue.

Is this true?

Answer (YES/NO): NO